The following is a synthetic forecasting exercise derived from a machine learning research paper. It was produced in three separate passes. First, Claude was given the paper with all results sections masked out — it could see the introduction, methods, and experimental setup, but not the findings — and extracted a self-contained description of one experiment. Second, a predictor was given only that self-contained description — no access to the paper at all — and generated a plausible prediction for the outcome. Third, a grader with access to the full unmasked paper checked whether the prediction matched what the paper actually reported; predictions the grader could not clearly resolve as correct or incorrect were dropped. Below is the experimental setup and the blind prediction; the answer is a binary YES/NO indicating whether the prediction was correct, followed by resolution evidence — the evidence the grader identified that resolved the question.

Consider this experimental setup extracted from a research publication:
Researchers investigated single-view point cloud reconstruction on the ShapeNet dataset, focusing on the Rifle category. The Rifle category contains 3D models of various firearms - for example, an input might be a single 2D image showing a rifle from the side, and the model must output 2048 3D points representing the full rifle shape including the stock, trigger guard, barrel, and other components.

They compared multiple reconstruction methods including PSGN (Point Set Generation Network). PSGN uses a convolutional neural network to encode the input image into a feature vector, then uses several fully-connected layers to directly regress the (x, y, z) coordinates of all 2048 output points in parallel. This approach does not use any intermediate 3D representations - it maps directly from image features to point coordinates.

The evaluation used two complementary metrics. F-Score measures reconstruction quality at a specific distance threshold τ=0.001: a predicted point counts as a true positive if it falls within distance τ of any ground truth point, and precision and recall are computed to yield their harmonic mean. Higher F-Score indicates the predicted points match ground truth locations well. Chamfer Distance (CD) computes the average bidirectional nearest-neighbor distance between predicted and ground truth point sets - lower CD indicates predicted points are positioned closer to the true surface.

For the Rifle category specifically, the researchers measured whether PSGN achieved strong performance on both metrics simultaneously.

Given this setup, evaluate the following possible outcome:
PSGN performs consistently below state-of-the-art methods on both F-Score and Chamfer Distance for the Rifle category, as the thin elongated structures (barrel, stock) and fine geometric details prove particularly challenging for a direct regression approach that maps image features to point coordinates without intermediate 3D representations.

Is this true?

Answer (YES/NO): NO